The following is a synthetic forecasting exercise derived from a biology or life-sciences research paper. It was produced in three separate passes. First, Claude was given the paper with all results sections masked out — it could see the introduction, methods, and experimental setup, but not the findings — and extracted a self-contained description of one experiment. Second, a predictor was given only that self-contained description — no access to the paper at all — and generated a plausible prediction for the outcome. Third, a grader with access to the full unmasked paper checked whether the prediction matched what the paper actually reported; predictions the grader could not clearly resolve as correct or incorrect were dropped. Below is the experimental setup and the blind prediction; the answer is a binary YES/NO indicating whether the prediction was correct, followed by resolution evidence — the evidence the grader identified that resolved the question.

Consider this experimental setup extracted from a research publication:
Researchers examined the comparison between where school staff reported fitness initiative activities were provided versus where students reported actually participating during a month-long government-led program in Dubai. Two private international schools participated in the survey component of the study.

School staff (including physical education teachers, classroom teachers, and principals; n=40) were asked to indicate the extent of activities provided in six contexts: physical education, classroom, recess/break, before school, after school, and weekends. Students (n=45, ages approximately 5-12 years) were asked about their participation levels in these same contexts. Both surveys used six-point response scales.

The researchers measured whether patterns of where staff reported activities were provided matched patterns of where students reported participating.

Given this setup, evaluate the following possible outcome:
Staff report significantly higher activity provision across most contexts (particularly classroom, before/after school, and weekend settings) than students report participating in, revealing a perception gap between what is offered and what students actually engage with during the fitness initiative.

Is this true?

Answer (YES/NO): NO